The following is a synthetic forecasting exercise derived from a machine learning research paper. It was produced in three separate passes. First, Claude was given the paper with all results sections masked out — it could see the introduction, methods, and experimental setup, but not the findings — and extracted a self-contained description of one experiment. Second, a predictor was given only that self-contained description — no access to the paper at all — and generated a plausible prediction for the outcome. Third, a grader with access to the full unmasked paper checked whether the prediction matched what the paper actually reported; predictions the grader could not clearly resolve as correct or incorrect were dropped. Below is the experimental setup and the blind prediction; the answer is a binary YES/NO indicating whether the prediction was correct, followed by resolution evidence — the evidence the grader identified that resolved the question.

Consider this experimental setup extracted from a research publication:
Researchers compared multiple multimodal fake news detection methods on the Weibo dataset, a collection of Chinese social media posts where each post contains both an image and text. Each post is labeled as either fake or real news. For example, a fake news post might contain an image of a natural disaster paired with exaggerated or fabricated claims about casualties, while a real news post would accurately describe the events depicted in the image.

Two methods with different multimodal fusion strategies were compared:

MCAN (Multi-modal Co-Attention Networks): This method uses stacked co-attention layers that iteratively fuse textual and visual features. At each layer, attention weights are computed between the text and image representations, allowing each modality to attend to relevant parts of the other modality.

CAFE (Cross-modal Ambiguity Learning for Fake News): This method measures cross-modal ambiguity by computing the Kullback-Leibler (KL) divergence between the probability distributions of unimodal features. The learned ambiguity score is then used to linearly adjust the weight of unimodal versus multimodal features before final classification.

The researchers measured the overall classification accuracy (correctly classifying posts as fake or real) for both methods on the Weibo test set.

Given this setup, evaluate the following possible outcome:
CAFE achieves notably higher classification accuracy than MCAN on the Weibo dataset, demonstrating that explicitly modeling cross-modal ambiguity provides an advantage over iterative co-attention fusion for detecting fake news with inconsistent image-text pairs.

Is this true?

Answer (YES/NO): NO